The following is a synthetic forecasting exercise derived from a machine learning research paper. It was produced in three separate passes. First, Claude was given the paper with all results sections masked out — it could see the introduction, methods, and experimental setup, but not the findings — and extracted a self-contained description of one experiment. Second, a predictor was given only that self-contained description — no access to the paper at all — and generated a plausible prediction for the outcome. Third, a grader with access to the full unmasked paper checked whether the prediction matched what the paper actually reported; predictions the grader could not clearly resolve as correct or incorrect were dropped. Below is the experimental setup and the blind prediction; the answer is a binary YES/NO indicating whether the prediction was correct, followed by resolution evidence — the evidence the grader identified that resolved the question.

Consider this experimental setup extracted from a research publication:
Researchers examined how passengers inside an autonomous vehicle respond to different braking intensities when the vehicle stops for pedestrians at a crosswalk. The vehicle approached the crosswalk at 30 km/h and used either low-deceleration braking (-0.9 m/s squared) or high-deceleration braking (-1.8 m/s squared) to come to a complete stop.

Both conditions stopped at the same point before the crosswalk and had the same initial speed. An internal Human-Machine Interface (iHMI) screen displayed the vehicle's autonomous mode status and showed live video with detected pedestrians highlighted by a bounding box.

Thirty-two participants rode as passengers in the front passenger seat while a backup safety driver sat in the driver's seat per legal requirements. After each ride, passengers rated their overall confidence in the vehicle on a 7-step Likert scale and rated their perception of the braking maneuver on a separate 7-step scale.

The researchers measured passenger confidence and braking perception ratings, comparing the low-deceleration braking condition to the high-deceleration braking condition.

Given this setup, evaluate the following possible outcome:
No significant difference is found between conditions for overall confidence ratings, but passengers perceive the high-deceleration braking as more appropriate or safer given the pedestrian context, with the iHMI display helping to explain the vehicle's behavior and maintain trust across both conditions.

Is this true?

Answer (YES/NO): NO